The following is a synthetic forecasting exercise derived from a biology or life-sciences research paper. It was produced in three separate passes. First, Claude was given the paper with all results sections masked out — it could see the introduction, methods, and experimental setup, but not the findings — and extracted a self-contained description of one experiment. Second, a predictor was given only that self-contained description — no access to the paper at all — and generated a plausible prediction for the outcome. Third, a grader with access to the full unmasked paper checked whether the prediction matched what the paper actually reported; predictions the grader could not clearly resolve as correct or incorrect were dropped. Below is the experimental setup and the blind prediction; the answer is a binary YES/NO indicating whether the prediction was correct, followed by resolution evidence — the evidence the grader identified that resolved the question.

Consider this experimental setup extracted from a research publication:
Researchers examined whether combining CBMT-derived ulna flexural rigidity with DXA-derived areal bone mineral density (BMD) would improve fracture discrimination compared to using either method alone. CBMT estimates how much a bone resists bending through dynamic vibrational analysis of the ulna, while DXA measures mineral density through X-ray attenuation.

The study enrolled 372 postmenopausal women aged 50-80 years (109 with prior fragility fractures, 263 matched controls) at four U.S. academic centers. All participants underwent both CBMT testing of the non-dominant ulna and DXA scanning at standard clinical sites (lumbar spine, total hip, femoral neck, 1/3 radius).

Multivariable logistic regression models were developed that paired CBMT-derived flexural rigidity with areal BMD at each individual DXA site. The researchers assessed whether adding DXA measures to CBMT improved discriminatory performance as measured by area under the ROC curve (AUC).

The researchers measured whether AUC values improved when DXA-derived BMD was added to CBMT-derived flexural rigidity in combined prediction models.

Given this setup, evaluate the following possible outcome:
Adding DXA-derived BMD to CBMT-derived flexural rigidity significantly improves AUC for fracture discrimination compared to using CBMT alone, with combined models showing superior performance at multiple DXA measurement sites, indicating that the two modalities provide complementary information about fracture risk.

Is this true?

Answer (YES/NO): NO